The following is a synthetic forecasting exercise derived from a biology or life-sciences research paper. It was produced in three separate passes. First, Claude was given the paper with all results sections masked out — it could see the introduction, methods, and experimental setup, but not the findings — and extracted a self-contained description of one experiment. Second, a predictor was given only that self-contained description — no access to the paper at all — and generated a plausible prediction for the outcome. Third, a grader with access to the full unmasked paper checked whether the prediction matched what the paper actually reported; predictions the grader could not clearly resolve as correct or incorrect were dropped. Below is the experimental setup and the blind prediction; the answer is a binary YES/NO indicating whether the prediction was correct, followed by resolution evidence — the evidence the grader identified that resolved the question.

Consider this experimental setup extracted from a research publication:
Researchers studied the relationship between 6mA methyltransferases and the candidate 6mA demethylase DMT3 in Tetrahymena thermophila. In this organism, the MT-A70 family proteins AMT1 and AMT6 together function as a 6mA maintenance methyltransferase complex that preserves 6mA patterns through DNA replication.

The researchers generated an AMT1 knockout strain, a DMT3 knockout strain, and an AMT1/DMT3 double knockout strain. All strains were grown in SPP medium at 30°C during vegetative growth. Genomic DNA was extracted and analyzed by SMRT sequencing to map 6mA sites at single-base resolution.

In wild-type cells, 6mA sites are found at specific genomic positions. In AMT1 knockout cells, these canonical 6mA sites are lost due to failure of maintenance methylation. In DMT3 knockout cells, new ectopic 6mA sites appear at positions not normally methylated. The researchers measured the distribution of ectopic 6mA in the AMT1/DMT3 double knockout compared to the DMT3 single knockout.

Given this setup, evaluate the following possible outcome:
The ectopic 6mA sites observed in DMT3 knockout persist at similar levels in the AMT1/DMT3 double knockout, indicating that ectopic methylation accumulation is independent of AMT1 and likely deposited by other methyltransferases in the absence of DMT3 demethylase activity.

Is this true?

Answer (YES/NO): NO